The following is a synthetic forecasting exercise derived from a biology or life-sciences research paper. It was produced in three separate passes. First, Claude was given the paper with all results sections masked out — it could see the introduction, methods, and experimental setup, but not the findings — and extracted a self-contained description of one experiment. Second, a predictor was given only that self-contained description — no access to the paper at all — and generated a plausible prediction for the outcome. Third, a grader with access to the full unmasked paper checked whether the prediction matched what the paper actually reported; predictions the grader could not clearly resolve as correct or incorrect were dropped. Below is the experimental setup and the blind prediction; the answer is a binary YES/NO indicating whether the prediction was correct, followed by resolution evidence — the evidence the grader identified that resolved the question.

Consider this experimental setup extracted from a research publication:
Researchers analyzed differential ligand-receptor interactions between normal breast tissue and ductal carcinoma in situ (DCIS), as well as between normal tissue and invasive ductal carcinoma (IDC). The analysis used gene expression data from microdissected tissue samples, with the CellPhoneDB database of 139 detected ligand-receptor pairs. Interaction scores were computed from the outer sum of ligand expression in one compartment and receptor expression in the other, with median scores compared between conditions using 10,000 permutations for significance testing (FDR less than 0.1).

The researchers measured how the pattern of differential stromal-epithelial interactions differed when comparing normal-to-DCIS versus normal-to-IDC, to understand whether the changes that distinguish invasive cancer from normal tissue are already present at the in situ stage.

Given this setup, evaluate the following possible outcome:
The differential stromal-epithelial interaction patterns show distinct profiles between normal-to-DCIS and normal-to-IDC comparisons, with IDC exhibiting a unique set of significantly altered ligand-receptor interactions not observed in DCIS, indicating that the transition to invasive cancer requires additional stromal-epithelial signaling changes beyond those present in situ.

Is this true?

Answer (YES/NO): NO